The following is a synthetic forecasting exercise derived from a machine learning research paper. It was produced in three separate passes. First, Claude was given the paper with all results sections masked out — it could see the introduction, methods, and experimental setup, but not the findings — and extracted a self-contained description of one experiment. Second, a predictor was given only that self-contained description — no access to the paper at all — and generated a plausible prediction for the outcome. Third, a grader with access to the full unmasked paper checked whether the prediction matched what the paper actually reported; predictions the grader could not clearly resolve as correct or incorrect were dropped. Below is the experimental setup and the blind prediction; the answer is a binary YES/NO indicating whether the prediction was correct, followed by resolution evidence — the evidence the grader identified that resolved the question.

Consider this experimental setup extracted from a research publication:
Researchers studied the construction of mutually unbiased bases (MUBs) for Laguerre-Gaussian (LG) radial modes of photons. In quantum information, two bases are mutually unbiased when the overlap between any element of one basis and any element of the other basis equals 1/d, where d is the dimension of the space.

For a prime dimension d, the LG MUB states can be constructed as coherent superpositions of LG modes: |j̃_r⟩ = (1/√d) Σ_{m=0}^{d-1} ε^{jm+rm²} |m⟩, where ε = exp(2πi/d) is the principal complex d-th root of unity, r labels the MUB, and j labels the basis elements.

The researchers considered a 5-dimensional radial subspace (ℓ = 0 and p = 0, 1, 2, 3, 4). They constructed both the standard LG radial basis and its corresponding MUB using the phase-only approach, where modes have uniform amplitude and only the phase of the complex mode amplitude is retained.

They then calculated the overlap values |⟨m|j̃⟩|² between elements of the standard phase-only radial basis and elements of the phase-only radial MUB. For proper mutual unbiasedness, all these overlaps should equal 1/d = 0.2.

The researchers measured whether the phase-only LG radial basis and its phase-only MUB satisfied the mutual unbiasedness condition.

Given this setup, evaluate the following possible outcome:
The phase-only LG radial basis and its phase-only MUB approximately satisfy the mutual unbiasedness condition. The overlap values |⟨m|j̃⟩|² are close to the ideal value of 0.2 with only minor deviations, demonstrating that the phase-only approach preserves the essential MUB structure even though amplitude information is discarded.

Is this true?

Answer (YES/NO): NO